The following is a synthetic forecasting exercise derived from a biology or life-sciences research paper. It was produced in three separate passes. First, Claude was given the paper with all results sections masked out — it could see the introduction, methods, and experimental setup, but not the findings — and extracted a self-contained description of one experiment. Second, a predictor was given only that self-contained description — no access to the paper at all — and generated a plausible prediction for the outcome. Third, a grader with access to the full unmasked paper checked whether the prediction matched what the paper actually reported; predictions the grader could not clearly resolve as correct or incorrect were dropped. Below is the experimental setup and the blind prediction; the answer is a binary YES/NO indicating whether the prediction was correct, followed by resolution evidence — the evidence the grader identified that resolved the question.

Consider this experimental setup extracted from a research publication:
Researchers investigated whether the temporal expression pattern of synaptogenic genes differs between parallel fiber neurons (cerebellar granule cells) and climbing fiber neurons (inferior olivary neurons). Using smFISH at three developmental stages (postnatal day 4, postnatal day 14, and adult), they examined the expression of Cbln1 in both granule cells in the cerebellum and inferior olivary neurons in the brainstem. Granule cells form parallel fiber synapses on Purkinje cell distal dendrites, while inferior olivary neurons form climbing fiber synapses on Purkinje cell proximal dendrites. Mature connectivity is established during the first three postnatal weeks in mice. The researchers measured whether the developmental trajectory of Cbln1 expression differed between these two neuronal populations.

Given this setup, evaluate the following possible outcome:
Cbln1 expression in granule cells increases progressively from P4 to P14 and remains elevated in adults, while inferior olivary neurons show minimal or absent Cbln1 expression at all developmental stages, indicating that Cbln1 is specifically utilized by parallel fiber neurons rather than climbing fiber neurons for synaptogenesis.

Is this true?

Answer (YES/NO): NO